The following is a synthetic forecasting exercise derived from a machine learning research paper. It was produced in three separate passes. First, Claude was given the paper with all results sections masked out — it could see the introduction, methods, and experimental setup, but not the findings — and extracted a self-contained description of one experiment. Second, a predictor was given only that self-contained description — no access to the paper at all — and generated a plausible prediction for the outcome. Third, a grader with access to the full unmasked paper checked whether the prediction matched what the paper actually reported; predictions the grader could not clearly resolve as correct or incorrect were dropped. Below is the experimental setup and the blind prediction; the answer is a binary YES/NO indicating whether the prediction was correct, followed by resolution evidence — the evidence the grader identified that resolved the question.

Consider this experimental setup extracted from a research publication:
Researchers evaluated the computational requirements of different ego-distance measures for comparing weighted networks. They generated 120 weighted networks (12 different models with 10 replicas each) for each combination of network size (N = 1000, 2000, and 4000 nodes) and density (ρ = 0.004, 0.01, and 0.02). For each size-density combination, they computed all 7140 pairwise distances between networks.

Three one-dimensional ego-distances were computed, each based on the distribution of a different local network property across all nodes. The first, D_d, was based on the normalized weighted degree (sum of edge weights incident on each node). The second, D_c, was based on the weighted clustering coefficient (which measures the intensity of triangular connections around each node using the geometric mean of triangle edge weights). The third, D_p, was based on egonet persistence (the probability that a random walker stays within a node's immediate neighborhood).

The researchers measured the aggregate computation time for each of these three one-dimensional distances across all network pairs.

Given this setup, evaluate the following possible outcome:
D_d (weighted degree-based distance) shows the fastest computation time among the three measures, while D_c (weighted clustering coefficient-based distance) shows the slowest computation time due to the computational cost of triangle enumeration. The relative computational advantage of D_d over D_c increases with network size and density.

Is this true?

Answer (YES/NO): NO